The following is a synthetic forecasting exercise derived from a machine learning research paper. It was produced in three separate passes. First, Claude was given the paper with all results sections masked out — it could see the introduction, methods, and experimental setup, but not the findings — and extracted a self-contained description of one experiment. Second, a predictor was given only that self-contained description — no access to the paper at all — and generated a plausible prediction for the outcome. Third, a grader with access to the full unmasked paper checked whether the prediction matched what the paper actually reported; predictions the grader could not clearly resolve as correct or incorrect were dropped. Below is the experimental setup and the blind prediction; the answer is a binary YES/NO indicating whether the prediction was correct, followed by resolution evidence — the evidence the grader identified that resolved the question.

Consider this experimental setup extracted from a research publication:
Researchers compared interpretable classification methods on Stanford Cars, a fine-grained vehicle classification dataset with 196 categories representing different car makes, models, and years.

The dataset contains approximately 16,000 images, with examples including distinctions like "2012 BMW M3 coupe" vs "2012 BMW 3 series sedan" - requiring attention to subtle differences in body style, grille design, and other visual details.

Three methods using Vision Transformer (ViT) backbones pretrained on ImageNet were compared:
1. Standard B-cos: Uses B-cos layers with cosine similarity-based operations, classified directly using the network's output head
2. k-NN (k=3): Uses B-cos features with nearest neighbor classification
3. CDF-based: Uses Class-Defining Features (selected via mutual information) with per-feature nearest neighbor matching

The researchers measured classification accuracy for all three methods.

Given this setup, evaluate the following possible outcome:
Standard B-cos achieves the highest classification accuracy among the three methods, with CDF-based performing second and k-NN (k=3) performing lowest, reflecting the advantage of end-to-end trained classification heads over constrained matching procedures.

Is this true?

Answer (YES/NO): NO